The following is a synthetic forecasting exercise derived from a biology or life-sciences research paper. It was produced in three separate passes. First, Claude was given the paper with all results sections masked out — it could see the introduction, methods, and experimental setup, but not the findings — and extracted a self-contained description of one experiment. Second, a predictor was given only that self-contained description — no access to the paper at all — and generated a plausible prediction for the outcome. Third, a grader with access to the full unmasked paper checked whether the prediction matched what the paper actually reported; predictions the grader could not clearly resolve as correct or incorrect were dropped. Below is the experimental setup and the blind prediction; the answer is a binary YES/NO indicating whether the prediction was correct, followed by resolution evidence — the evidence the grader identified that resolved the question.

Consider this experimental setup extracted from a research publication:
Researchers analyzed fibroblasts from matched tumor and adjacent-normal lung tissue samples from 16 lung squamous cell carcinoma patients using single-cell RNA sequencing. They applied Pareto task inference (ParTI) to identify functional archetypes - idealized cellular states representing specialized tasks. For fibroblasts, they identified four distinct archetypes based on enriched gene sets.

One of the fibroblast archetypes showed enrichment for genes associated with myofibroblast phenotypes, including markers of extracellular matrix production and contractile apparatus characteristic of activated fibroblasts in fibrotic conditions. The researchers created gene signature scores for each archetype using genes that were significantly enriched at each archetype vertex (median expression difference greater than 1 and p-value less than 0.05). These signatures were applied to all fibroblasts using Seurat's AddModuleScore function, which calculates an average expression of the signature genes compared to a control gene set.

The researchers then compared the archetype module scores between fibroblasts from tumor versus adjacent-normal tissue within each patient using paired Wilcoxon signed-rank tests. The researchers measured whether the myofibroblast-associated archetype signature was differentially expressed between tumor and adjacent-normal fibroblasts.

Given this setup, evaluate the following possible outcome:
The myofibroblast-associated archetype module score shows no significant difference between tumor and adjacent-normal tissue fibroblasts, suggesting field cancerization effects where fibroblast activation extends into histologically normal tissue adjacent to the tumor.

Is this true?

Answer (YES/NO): NO